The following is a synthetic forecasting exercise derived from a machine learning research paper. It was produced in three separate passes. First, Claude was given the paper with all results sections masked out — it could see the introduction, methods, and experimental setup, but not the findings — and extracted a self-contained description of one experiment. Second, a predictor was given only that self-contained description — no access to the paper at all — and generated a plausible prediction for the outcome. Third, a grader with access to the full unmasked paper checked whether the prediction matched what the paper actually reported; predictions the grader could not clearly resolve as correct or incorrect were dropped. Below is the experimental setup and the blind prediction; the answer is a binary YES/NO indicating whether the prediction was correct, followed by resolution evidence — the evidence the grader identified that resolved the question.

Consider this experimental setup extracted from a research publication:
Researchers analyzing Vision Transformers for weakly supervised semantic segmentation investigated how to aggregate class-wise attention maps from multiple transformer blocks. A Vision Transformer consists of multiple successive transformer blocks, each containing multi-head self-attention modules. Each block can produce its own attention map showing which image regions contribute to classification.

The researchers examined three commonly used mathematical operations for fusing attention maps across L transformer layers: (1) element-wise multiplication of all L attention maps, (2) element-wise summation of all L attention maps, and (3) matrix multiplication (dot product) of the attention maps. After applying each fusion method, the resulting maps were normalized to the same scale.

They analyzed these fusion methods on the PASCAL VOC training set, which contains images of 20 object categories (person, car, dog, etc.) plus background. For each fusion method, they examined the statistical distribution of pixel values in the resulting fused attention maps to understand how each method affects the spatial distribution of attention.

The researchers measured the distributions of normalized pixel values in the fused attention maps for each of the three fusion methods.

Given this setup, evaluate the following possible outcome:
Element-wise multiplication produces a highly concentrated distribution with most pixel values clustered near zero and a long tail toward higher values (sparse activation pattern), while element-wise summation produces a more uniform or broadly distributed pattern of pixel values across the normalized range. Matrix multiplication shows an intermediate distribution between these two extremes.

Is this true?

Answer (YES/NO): NO